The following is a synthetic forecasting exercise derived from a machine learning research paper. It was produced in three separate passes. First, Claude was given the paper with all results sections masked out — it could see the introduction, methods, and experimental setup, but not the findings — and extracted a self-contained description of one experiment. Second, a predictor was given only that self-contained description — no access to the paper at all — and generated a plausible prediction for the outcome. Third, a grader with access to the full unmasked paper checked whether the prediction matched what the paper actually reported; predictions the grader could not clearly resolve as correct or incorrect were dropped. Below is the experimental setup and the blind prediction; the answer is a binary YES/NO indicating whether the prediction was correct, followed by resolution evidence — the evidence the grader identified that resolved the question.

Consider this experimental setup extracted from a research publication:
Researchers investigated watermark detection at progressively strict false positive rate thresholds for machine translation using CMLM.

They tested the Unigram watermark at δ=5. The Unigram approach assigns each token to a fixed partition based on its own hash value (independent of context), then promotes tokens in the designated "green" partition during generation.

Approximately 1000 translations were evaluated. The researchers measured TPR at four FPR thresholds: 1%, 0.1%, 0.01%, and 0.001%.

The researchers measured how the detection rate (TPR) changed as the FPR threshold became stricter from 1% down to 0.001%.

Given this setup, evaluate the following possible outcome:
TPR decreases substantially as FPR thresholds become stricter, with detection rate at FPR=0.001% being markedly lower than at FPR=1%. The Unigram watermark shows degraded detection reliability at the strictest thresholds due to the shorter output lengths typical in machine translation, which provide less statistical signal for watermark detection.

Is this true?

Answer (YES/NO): YES